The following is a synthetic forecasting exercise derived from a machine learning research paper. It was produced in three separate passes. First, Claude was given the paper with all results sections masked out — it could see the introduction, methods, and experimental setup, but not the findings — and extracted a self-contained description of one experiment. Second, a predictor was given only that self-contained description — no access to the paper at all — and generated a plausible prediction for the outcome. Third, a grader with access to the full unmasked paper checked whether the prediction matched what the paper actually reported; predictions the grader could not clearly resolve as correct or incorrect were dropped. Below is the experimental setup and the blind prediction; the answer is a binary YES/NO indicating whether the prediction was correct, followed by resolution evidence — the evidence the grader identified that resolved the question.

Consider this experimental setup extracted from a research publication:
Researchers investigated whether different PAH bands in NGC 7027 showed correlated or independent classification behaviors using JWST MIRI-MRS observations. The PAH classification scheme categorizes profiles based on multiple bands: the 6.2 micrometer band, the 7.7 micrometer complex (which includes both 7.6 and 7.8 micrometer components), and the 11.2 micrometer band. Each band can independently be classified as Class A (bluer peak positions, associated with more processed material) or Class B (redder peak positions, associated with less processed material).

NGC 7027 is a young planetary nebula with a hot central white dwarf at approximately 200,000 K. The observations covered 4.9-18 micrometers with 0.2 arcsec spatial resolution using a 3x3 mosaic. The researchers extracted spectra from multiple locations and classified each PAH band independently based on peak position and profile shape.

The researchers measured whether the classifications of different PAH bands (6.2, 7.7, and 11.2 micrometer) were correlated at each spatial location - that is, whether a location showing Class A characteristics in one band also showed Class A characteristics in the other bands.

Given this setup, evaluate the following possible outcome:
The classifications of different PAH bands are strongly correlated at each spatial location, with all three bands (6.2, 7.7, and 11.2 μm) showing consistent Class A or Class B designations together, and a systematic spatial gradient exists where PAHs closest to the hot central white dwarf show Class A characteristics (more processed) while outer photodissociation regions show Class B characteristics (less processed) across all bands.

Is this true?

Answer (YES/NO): NO